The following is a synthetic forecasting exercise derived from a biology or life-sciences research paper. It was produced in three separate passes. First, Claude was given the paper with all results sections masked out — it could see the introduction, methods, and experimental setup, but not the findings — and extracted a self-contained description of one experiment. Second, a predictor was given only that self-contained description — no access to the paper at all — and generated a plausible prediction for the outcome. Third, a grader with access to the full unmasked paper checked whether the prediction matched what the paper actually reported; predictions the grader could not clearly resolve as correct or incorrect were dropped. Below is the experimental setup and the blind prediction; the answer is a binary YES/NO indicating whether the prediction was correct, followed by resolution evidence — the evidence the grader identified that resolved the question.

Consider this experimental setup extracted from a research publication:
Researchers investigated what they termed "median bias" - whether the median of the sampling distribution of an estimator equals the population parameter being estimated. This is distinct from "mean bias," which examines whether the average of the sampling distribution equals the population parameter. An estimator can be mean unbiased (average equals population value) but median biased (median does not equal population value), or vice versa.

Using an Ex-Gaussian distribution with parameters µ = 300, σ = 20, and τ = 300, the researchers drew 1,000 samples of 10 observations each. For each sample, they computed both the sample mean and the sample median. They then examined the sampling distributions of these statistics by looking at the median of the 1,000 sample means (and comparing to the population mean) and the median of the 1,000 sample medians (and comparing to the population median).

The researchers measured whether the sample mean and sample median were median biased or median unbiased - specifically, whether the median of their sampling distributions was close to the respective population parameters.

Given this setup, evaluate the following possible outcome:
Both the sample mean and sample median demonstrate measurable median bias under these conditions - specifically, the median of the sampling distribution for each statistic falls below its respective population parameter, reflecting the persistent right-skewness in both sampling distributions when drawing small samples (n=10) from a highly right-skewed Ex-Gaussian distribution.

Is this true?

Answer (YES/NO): NO